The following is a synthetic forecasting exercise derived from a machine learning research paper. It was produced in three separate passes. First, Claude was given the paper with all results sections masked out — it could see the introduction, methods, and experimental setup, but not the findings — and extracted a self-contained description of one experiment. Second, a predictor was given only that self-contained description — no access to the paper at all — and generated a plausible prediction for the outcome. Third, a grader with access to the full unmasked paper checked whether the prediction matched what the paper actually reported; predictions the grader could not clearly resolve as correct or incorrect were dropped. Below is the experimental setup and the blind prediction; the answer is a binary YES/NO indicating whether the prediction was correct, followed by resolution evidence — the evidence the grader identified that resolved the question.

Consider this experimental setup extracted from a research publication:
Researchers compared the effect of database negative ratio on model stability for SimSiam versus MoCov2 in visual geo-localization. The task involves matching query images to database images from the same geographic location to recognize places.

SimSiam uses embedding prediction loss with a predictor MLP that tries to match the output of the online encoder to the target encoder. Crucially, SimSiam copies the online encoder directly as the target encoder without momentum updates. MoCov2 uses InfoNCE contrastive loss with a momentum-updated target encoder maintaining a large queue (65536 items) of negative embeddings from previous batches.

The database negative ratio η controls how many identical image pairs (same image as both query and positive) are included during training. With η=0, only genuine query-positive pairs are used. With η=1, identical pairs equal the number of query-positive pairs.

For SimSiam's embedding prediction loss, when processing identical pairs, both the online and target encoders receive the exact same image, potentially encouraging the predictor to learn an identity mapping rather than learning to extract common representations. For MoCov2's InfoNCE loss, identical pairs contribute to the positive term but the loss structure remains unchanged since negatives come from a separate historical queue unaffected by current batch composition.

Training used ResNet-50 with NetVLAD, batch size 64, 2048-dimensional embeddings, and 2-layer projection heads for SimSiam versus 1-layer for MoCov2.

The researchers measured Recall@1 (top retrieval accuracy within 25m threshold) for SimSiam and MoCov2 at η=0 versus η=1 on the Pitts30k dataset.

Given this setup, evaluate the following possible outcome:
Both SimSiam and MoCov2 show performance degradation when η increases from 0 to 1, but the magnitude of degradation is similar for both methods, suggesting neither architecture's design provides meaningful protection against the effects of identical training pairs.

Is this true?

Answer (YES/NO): NO